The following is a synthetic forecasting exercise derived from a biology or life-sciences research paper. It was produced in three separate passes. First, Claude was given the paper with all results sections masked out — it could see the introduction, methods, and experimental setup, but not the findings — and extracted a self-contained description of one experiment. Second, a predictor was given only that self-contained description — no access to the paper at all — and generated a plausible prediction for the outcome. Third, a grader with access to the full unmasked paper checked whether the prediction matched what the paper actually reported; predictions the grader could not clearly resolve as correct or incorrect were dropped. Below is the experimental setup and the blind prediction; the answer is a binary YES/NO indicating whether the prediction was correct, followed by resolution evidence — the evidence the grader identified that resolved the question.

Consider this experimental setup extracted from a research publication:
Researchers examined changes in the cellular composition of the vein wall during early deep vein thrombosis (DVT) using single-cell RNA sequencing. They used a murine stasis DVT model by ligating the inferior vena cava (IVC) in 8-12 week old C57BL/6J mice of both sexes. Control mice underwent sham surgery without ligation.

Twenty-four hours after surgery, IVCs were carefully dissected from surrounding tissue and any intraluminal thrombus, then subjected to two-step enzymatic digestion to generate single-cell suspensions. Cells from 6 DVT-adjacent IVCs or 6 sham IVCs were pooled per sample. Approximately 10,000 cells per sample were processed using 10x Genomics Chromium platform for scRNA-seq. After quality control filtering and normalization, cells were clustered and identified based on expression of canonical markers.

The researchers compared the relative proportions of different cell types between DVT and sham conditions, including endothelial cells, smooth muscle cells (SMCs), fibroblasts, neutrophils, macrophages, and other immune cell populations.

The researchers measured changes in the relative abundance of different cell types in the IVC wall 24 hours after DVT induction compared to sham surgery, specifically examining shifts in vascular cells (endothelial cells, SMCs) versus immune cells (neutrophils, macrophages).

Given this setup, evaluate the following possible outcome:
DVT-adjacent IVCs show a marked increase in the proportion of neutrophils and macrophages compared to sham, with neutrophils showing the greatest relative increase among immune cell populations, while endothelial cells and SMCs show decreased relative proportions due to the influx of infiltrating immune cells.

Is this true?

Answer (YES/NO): NO